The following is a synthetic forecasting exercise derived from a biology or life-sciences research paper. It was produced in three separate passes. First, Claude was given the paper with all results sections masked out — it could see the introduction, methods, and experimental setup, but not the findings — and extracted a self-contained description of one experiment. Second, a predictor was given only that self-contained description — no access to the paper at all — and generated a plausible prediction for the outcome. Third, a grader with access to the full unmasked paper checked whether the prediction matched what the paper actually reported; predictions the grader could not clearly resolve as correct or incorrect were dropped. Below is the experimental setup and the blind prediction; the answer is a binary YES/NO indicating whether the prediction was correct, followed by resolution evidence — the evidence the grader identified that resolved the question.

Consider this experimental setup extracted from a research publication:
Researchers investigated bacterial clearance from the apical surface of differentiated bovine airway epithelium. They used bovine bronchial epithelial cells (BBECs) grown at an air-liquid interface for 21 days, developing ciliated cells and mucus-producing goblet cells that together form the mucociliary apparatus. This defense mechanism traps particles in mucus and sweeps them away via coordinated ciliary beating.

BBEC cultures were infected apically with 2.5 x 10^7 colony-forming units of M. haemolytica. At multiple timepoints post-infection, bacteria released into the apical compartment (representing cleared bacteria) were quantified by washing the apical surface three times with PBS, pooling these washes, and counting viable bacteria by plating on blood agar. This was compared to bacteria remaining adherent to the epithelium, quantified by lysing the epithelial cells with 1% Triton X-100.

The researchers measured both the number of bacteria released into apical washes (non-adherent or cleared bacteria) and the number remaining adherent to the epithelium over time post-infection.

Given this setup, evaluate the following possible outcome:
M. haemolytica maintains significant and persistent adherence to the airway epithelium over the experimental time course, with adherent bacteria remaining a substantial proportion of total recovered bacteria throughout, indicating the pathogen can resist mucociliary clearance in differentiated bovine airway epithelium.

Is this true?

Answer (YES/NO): NO